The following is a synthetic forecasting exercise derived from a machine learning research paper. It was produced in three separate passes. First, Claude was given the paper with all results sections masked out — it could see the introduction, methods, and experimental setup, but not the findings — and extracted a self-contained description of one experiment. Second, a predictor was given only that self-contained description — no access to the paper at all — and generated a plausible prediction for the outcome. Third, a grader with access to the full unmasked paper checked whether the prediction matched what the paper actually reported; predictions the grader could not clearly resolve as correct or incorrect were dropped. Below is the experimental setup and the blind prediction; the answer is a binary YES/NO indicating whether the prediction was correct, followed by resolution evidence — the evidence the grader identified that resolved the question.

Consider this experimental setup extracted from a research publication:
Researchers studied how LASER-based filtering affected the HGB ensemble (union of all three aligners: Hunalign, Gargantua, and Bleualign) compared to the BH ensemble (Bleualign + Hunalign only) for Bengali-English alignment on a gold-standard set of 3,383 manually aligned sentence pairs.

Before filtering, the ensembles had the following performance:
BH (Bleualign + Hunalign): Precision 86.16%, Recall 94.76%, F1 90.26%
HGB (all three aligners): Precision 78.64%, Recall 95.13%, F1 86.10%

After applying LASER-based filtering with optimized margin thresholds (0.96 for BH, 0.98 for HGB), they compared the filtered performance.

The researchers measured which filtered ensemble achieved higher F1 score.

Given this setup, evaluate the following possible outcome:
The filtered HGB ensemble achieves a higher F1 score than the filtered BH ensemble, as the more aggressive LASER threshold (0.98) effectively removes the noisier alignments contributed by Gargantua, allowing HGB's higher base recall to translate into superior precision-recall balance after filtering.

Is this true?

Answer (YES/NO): NO